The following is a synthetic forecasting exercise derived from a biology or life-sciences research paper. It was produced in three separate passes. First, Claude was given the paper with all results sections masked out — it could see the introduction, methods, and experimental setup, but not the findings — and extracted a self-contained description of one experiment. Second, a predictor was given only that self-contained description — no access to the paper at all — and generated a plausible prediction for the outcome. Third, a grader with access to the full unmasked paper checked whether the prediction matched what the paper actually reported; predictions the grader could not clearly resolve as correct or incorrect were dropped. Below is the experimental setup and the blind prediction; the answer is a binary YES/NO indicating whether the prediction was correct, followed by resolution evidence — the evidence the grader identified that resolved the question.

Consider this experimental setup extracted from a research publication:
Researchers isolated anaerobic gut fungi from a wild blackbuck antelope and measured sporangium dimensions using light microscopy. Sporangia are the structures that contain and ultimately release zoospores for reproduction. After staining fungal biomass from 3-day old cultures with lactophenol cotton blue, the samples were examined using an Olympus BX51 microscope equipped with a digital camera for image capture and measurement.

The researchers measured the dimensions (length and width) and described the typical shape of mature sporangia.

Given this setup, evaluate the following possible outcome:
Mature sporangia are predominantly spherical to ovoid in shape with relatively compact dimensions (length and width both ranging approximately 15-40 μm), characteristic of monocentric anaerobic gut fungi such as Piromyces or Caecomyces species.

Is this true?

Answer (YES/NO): NO